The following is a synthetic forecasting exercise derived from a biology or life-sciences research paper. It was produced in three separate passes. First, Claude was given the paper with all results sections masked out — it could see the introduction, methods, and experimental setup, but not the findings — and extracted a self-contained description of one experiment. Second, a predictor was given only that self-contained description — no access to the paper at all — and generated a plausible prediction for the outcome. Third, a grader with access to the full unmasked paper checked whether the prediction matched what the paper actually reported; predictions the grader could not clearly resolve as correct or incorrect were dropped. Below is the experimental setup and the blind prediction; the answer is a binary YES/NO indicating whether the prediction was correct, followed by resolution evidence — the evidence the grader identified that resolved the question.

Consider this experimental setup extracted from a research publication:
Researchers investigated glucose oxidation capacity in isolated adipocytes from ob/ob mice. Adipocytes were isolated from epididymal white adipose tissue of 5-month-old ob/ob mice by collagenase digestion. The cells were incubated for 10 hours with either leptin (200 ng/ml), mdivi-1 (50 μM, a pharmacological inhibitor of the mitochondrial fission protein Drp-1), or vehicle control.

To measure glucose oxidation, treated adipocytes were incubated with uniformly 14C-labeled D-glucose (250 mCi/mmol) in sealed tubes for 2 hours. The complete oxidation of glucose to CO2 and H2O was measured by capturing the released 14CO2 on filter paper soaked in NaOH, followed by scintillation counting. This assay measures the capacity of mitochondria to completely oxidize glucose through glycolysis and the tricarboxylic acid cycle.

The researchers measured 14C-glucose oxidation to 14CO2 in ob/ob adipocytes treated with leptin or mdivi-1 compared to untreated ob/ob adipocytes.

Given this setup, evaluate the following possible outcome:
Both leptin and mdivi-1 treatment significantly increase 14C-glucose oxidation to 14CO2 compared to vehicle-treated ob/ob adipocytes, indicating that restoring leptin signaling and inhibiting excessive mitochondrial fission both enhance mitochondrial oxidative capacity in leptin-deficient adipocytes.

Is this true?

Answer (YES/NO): YES